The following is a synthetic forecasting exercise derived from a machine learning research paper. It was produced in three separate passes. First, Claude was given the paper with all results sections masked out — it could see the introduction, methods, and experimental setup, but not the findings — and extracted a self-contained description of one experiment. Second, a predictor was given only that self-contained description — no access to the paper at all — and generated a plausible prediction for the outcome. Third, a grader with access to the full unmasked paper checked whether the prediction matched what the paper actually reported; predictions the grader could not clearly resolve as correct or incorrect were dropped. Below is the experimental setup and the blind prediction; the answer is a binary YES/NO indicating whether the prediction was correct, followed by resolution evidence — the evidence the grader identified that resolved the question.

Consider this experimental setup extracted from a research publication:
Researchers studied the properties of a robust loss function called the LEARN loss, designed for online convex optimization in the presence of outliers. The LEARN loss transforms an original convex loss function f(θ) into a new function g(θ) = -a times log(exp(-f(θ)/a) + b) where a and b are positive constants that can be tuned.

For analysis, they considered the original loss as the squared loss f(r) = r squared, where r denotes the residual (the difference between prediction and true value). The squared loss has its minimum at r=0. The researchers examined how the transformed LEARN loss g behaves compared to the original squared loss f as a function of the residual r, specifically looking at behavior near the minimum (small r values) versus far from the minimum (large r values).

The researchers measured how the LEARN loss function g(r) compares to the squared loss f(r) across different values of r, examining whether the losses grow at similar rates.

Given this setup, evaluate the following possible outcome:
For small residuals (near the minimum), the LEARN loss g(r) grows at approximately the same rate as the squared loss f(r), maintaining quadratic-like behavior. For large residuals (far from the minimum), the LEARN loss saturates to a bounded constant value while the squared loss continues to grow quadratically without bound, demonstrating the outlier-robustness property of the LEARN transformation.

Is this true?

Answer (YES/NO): YES